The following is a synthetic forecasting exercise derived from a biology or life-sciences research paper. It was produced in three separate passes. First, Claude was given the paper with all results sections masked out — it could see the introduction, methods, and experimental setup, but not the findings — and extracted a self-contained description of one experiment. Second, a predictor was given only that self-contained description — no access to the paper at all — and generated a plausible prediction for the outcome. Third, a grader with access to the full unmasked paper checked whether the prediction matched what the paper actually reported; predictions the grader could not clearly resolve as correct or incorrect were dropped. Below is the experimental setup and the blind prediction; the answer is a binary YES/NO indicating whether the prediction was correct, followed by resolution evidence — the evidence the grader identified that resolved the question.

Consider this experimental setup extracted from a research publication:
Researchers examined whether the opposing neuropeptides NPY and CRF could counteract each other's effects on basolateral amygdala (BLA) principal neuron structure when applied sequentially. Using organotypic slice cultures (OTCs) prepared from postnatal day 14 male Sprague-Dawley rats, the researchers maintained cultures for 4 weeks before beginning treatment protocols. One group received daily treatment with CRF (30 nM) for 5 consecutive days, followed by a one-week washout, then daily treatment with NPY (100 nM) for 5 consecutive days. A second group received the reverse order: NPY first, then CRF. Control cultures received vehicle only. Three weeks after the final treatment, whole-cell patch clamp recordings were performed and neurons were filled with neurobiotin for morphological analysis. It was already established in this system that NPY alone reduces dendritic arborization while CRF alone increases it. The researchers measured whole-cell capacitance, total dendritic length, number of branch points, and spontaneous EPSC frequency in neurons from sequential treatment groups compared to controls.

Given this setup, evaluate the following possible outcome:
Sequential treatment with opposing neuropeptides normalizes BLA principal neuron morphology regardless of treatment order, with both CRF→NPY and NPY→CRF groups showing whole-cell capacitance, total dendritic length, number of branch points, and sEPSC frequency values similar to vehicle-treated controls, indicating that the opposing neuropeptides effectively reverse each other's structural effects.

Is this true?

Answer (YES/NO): YES